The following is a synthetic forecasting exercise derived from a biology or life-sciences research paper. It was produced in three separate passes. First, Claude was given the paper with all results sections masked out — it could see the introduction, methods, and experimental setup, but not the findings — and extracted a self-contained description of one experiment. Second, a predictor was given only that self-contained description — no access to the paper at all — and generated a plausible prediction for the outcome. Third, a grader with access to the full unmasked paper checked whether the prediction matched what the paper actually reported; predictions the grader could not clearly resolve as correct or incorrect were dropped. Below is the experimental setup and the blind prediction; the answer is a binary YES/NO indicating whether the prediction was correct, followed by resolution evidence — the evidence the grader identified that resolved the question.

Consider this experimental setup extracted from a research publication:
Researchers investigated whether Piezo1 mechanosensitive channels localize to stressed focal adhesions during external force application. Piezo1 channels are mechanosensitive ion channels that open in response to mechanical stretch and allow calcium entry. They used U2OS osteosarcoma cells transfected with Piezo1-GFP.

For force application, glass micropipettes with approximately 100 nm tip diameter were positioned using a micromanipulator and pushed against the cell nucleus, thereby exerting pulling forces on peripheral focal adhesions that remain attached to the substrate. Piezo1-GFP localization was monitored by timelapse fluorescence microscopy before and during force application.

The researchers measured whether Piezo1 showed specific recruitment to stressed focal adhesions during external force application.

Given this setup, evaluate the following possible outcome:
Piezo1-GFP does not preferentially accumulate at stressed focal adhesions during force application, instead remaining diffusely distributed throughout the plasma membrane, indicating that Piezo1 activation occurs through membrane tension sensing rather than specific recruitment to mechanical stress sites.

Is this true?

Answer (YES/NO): NO